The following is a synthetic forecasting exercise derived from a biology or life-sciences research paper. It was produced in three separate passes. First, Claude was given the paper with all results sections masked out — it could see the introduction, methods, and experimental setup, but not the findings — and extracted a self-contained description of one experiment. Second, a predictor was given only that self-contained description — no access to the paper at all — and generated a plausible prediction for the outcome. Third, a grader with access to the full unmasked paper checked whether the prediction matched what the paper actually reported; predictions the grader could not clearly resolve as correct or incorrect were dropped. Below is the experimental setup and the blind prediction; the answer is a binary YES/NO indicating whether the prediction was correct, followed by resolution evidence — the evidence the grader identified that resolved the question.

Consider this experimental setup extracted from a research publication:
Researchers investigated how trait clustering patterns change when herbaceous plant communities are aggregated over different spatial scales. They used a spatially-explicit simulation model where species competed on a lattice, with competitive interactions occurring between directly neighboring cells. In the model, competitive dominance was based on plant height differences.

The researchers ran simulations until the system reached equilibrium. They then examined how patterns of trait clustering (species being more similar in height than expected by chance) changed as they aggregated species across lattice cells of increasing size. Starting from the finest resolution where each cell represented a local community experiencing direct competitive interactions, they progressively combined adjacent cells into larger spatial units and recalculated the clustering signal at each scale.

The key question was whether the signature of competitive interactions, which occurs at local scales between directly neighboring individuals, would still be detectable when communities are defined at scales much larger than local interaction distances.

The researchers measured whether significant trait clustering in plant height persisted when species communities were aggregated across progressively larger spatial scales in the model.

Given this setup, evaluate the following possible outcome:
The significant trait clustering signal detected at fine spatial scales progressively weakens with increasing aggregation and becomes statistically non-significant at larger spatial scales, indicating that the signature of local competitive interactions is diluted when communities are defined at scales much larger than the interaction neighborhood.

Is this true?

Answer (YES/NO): NO